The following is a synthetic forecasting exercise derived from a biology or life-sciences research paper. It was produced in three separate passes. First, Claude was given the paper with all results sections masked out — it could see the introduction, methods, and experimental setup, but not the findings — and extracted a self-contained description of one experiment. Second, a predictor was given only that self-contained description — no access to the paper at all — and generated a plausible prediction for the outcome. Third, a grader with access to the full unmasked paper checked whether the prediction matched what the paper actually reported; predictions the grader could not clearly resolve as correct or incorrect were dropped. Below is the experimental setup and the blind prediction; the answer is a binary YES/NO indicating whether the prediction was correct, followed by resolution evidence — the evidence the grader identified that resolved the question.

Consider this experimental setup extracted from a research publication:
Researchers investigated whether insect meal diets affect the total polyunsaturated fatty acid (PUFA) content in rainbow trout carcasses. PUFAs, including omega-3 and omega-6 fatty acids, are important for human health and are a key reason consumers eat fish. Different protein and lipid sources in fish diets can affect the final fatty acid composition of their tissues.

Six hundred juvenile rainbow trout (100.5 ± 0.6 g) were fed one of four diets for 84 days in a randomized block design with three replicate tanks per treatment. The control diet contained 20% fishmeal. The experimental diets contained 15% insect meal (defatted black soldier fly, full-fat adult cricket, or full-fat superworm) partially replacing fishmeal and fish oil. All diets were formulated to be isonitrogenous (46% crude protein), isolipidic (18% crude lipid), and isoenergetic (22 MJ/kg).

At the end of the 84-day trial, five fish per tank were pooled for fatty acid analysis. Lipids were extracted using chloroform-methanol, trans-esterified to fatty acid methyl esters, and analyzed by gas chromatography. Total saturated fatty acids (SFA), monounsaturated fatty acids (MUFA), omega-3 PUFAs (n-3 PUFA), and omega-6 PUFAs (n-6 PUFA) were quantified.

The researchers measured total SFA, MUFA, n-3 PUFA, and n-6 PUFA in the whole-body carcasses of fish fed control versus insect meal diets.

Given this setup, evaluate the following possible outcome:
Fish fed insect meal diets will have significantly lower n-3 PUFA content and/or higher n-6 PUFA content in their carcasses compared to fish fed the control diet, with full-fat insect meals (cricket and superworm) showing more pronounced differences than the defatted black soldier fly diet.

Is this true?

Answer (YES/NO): NO